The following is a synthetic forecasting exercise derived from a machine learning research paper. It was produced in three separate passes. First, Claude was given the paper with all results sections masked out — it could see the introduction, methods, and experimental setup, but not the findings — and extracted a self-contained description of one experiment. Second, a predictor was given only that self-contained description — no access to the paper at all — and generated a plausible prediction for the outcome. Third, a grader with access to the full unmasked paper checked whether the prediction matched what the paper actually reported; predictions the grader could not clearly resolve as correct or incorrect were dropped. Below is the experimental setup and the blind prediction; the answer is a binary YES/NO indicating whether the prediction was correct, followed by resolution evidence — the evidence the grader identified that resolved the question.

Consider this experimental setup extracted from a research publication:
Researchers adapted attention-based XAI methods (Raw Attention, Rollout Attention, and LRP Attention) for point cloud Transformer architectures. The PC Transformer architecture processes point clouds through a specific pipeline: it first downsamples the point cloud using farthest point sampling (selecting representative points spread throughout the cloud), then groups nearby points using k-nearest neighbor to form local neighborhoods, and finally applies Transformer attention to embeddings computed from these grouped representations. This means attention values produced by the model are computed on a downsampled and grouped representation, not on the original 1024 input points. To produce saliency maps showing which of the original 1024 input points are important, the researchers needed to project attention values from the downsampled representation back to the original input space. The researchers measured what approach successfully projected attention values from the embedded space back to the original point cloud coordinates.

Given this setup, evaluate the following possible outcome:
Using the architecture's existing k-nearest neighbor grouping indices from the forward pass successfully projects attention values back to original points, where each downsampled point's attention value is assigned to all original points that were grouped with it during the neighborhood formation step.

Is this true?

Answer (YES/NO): NO